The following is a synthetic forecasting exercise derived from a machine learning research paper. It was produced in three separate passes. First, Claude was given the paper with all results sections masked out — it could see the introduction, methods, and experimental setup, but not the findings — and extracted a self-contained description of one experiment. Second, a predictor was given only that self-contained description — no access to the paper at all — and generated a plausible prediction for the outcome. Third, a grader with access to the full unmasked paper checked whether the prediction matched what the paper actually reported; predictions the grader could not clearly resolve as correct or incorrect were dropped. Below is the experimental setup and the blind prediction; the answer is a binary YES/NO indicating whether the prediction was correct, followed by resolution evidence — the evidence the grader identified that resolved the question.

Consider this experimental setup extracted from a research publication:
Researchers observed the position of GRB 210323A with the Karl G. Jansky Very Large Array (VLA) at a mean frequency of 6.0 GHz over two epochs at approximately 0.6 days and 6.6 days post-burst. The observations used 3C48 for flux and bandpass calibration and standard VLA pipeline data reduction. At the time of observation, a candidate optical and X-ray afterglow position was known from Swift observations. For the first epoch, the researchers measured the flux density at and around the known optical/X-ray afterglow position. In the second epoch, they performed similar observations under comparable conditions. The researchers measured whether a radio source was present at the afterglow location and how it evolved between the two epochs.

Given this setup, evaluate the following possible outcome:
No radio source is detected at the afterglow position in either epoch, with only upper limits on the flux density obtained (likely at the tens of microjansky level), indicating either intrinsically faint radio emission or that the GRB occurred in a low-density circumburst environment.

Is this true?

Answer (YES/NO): NO